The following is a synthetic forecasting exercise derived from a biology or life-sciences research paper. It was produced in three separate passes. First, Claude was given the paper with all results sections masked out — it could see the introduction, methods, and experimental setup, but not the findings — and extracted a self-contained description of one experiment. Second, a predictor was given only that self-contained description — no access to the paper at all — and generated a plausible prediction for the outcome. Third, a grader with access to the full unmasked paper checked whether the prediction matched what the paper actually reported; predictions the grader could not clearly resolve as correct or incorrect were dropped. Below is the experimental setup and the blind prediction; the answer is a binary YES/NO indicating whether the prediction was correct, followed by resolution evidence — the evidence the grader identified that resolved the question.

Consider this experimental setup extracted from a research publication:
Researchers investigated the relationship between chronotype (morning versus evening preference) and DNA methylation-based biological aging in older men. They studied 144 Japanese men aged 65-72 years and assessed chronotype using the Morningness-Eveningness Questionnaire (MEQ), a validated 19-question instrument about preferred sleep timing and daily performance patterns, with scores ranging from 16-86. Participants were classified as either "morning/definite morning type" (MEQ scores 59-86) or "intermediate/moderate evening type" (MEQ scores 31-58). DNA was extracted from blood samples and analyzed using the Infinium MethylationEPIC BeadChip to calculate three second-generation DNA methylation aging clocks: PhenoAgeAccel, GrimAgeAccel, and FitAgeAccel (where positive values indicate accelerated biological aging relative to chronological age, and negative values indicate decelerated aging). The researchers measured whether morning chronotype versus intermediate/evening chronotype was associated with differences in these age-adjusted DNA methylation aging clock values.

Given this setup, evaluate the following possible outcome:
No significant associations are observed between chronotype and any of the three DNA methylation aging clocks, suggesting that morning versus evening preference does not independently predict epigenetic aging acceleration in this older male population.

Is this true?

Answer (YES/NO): NO